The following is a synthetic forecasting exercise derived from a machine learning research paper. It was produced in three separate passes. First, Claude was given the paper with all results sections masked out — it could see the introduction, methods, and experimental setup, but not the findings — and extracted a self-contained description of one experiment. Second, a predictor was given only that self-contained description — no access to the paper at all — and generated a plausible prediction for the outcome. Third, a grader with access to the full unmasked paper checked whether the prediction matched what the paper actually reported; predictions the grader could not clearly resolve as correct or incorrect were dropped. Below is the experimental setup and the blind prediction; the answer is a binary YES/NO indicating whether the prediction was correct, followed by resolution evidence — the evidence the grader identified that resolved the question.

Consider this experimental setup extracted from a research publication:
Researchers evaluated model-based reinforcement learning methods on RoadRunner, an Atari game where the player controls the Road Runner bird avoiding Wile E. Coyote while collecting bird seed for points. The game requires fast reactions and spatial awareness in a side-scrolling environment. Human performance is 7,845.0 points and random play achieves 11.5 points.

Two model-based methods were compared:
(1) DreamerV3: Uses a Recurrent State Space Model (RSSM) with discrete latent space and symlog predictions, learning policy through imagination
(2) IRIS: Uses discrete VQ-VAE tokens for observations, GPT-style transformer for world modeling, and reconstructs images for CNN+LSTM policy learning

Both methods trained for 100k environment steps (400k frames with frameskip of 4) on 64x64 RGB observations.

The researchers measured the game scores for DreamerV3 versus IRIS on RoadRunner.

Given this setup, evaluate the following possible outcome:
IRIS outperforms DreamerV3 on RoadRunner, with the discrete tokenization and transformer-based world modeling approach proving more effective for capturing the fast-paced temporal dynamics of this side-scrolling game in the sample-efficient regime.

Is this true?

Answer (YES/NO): NO